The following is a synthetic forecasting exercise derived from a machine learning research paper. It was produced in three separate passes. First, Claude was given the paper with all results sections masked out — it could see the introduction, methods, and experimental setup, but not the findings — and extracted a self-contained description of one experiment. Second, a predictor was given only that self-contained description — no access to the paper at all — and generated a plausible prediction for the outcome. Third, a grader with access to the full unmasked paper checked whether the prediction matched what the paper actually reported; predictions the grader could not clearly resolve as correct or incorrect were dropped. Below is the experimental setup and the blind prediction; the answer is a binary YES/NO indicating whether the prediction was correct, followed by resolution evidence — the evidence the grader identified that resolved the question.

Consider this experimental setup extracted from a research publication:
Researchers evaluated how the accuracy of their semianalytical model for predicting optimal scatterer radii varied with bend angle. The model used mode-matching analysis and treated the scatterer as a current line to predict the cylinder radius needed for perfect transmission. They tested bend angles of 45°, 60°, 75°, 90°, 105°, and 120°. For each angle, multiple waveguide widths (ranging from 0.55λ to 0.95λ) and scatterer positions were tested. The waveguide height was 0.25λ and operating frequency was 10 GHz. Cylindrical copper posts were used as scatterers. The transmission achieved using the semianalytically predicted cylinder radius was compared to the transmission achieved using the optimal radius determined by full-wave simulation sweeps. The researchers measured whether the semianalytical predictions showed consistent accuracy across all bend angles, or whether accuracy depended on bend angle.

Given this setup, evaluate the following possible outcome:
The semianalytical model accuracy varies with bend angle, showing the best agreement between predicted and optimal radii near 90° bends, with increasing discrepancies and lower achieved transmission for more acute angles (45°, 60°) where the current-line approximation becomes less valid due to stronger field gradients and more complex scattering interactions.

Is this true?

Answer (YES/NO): NO